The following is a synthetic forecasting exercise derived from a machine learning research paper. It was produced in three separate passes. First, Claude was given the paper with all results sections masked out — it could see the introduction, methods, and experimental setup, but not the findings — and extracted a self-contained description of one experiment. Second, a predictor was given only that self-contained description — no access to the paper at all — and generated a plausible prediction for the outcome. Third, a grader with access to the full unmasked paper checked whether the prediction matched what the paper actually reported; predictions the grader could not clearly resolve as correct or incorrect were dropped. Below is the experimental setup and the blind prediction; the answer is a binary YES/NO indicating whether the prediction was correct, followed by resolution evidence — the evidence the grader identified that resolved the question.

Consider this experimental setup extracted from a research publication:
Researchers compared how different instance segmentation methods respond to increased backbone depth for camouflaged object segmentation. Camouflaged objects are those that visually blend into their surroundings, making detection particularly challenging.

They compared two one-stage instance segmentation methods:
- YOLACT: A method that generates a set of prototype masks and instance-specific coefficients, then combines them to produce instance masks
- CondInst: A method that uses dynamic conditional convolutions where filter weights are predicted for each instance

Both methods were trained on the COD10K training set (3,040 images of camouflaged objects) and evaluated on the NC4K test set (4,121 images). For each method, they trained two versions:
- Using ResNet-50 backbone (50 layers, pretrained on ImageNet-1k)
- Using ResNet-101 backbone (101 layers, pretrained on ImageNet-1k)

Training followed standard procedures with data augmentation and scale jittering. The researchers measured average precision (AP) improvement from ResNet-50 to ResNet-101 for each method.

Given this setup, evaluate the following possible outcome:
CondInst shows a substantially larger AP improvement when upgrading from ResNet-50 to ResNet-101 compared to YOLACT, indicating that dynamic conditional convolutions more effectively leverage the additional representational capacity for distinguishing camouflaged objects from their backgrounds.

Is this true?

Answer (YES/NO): NO